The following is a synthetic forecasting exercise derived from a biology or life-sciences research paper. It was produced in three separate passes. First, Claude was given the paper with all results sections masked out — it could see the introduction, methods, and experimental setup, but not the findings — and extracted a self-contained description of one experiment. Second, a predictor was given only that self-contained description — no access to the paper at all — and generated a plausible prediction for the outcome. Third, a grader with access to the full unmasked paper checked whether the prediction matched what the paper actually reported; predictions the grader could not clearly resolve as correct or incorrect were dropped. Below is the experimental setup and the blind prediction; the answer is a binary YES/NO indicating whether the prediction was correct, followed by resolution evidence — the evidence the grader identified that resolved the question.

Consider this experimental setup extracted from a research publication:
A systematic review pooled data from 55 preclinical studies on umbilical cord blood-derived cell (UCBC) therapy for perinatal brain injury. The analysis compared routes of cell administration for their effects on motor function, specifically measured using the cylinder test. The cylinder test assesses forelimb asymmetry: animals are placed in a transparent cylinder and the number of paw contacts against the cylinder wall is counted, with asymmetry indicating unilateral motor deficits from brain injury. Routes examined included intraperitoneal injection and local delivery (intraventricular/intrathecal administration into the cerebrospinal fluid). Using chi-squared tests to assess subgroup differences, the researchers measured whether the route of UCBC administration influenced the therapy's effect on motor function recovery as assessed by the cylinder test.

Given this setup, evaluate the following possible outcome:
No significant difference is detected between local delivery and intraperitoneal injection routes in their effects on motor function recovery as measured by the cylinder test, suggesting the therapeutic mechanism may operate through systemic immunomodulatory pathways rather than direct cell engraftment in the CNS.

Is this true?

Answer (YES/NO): NO